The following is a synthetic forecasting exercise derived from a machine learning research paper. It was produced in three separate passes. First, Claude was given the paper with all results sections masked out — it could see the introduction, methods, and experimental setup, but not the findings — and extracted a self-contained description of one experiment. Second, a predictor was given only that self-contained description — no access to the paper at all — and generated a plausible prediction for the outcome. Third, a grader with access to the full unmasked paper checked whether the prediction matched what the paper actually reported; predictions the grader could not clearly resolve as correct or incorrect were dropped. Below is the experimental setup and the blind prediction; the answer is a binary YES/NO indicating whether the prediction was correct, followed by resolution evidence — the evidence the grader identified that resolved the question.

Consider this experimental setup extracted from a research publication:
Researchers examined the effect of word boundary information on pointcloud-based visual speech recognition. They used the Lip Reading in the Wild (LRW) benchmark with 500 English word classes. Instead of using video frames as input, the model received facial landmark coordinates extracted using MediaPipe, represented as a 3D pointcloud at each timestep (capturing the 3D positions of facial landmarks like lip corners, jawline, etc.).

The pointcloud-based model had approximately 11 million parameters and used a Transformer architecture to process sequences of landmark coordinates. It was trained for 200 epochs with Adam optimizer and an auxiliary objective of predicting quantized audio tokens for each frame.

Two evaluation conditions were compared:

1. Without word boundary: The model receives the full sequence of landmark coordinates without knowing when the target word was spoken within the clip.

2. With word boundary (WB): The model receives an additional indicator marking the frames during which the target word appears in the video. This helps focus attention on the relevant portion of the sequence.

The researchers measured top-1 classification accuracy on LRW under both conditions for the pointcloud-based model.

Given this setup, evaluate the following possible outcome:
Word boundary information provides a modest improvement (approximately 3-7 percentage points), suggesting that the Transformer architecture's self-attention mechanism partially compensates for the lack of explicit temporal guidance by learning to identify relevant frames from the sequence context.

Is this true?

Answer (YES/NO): YES